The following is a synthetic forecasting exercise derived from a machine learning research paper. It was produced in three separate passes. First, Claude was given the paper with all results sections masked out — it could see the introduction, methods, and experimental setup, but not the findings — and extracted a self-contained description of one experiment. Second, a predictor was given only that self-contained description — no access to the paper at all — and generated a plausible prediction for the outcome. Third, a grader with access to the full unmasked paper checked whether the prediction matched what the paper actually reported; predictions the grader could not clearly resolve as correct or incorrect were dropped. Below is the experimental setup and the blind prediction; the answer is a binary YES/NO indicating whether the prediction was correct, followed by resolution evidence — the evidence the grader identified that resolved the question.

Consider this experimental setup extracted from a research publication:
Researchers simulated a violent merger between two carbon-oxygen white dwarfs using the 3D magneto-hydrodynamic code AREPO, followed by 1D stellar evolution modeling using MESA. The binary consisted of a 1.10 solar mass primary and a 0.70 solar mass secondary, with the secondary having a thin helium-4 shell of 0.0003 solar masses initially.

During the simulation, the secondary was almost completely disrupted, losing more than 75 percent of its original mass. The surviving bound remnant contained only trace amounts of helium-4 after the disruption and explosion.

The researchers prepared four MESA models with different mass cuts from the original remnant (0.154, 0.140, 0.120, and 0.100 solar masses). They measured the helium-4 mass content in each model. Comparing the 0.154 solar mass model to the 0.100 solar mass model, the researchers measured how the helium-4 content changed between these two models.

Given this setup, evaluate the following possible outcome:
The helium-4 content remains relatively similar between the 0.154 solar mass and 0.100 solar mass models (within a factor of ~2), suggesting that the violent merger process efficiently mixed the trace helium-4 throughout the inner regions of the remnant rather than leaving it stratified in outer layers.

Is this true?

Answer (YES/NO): NO